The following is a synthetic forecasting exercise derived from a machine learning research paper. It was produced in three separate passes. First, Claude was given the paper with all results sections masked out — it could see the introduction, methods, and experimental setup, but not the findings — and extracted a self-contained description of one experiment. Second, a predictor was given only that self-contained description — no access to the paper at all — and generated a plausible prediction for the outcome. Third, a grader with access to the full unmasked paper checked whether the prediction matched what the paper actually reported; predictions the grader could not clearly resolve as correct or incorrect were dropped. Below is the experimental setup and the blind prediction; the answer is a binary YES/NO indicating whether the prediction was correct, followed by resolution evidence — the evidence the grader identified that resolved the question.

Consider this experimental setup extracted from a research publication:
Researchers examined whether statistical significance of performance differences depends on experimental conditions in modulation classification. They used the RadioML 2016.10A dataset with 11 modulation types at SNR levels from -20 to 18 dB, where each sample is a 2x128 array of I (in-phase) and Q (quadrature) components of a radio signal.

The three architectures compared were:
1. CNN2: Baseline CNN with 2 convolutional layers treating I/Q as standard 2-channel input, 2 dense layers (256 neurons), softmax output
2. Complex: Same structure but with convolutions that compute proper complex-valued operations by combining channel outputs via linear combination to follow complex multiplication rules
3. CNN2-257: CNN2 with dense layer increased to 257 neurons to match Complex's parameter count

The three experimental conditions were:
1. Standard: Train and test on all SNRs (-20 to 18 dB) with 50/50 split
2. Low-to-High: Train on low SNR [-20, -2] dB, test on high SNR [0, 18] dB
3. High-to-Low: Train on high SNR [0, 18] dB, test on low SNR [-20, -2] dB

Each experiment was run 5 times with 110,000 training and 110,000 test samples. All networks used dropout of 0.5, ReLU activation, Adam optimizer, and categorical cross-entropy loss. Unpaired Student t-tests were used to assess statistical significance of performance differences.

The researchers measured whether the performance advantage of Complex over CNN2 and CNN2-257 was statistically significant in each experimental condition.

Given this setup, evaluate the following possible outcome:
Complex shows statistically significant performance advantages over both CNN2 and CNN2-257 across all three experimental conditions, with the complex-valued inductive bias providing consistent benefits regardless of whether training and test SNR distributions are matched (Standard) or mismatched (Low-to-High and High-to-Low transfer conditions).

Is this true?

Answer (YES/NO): NO